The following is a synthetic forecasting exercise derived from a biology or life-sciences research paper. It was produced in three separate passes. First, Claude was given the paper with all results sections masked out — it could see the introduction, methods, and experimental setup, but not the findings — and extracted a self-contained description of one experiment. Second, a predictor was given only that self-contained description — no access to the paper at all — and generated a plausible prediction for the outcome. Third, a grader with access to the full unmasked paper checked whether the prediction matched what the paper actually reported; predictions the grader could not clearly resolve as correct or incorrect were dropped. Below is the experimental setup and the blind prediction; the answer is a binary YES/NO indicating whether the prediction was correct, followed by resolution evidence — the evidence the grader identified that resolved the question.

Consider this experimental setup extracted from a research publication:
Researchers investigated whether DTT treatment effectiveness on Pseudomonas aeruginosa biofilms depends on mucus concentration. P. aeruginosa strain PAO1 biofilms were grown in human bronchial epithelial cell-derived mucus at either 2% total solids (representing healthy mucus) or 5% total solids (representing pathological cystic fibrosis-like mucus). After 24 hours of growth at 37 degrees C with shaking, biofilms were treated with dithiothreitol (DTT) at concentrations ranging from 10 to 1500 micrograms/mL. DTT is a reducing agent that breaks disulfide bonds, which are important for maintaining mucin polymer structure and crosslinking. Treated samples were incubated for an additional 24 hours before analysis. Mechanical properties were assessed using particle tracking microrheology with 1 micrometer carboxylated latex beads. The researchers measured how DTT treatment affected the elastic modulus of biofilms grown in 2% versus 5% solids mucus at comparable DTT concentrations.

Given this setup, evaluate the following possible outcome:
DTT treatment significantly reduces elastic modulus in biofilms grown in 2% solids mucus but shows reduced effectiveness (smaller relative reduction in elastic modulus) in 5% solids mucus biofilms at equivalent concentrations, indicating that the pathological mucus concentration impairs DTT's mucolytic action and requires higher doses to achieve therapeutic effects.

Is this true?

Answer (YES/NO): NO